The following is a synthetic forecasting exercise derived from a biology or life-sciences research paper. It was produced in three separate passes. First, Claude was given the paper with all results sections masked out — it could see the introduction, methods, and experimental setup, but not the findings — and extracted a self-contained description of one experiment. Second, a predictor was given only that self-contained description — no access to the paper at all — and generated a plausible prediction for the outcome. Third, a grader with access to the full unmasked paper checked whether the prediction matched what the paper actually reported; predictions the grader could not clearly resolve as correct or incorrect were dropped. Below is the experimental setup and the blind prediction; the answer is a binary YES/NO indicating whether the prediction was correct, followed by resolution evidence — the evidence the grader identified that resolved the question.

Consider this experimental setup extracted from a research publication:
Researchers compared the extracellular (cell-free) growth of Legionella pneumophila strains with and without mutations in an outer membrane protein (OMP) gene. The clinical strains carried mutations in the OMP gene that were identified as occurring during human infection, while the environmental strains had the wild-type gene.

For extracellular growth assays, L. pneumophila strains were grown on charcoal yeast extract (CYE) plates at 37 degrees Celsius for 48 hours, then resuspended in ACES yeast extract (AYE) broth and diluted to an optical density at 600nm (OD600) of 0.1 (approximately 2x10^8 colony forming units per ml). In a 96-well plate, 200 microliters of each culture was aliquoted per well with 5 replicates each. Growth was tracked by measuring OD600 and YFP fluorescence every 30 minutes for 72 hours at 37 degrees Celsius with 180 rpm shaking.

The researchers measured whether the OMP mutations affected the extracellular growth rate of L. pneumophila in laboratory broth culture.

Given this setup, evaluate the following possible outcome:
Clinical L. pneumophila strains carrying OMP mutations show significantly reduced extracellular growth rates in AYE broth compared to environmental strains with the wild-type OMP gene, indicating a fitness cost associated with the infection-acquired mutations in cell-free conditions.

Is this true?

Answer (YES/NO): NO